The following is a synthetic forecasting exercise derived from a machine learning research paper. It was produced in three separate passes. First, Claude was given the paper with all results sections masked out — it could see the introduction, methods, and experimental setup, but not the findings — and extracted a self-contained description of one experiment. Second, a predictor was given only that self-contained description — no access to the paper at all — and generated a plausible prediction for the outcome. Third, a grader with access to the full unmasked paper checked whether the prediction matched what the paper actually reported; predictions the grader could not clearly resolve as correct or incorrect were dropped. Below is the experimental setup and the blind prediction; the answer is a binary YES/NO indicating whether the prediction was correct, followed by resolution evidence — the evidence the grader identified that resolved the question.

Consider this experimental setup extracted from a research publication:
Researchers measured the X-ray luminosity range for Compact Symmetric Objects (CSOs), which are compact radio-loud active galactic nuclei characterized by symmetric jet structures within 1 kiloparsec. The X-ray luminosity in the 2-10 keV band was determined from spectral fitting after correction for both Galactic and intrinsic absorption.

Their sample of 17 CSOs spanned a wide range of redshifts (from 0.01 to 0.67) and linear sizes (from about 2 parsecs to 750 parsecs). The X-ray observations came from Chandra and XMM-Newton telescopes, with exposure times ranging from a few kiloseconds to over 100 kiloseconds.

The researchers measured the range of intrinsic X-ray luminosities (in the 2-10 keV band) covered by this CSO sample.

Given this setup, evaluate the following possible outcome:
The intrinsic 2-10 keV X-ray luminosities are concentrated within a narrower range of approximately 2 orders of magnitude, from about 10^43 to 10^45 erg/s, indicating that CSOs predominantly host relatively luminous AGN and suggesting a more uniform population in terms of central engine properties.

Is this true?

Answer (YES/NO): NO